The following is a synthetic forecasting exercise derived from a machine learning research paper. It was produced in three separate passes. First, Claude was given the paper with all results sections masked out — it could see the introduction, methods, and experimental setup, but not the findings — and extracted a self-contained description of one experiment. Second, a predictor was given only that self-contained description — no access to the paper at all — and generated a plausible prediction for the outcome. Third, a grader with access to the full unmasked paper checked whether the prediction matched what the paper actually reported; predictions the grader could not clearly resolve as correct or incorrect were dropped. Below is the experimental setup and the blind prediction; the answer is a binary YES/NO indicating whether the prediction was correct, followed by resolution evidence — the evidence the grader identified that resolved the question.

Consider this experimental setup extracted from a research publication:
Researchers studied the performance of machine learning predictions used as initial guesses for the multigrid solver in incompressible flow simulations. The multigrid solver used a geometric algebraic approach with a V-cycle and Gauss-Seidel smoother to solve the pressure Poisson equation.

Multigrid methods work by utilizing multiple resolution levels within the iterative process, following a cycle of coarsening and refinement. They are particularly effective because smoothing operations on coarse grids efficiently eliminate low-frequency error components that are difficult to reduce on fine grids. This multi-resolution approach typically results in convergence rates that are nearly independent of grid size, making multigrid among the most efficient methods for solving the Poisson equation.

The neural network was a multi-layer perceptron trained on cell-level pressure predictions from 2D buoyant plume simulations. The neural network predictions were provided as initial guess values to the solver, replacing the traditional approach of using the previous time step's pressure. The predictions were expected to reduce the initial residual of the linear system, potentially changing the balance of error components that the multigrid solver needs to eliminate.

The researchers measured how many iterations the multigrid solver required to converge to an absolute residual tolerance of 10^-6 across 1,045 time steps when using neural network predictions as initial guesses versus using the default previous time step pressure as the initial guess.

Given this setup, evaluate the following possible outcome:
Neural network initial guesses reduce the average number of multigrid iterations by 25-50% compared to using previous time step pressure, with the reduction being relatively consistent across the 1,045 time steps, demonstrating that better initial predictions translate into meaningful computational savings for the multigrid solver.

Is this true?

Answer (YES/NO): NO